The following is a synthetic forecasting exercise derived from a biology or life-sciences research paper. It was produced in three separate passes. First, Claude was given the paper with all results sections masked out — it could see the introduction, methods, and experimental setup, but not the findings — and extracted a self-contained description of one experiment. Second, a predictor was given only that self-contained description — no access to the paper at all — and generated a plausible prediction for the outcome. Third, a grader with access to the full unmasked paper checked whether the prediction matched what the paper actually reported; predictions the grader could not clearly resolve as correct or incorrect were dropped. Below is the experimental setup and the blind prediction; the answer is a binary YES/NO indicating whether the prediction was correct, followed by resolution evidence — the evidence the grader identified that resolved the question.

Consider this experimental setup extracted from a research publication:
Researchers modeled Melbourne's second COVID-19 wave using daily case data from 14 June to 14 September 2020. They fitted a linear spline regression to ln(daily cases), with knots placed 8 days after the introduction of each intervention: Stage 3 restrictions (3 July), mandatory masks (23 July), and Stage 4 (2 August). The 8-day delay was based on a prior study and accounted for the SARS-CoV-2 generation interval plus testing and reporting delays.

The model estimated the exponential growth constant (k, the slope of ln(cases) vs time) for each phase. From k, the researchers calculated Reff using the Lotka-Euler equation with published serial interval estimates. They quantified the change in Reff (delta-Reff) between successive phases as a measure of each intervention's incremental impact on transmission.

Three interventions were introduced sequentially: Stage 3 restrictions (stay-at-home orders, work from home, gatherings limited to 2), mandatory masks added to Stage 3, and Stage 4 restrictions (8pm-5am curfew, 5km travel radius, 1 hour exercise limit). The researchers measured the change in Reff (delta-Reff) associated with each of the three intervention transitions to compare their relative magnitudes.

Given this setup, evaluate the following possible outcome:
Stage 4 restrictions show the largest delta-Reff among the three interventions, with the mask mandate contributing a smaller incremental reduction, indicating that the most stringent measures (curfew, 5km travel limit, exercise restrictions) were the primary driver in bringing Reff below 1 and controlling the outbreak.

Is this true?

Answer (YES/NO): NO